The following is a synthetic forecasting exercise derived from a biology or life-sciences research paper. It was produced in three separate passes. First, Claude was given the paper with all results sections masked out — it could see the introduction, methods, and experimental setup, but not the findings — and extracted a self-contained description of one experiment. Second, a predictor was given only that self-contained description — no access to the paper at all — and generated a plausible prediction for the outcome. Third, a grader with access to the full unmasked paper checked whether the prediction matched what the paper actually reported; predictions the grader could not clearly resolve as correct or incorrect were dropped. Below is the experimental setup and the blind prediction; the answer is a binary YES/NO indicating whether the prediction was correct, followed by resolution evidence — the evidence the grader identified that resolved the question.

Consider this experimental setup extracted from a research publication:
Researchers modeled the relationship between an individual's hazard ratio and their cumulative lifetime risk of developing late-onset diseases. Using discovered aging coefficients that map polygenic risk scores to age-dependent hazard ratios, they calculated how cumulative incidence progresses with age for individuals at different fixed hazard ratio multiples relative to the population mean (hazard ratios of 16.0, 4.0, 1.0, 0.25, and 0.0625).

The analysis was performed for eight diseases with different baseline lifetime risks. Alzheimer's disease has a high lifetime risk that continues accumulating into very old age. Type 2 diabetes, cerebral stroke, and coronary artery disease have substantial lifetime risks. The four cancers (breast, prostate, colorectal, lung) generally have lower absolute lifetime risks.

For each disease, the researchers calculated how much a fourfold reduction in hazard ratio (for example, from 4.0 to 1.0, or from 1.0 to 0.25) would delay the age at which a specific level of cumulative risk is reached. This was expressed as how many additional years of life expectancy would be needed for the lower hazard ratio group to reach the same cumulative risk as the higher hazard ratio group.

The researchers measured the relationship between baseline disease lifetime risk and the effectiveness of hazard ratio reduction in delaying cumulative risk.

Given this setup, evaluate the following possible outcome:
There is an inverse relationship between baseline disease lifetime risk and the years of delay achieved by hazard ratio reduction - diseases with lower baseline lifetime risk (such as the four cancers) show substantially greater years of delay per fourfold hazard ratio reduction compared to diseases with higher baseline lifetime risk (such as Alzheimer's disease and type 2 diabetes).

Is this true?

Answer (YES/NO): YES